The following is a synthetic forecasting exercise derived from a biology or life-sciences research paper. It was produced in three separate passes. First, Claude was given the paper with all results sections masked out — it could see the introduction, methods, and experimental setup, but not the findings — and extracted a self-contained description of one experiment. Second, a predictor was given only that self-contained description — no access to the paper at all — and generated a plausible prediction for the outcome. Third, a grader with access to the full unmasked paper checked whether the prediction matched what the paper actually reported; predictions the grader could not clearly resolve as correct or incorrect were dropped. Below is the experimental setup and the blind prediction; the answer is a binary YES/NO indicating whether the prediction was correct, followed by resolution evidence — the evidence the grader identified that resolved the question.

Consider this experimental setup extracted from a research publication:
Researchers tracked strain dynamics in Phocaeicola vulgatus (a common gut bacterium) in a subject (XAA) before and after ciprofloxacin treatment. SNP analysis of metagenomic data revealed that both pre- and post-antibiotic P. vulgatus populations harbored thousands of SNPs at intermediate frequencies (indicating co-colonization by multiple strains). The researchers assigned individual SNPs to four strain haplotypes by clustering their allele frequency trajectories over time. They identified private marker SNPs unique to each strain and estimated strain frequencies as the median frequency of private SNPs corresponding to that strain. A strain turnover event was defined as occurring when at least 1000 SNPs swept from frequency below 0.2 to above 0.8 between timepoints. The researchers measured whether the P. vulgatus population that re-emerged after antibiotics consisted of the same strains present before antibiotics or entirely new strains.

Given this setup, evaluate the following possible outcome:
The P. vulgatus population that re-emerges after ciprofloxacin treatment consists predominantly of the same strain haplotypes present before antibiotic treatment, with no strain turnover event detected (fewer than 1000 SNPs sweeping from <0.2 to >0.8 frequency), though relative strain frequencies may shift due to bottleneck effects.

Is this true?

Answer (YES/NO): NO